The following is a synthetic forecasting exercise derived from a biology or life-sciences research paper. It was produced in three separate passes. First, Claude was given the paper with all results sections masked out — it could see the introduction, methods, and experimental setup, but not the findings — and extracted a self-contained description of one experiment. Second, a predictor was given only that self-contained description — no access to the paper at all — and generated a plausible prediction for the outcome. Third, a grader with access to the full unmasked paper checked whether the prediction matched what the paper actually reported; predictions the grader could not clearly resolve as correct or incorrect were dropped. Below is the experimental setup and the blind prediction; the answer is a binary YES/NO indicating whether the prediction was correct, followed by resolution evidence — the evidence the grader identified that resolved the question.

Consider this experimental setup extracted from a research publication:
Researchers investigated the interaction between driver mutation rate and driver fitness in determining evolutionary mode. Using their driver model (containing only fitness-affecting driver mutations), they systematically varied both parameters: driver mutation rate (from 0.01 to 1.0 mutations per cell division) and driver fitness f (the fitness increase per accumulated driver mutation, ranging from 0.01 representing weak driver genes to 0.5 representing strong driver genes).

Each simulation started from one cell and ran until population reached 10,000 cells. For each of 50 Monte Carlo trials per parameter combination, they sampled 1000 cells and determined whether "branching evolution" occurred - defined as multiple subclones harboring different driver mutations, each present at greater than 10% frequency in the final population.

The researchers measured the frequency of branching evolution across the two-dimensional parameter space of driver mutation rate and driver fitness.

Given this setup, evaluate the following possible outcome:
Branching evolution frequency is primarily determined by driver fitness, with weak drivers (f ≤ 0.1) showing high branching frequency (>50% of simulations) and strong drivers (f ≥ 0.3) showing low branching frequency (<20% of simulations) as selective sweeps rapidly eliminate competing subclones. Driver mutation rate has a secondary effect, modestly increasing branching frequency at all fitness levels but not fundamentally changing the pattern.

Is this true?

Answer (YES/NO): NO